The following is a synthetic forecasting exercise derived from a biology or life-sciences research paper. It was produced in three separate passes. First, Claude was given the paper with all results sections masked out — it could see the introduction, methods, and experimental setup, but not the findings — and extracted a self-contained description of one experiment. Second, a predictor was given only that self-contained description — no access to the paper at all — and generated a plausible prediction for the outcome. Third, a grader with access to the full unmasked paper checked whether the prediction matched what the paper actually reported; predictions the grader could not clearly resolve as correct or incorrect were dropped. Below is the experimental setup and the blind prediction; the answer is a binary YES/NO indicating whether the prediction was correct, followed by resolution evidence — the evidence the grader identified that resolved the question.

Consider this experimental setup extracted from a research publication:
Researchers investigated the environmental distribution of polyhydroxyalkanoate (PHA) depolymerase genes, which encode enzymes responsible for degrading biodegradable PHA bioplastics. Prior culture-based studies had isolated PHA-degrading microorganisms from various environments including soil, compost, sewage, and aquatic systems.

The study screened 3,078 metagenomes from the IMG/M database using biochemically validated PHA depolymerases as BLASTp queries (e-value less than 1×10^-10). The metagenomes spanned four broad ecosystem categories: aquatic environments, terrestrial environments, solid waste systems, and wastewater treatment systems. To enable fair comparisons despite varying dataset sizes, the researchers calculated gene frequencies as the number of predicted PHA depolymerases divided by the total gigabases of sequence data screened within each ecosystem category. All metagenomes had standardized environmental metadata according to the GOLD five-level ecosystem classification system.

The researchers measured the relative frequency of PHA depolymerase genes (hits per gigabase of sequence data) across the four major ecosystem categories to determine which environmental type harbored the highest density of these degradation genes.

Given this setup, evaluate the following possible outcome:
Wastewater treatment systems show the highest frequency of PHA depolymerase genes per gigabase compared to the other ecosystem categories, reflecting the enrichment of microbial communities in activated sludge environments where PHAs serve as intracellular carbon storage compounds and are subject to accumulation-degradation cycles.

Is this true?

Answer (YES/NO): YES